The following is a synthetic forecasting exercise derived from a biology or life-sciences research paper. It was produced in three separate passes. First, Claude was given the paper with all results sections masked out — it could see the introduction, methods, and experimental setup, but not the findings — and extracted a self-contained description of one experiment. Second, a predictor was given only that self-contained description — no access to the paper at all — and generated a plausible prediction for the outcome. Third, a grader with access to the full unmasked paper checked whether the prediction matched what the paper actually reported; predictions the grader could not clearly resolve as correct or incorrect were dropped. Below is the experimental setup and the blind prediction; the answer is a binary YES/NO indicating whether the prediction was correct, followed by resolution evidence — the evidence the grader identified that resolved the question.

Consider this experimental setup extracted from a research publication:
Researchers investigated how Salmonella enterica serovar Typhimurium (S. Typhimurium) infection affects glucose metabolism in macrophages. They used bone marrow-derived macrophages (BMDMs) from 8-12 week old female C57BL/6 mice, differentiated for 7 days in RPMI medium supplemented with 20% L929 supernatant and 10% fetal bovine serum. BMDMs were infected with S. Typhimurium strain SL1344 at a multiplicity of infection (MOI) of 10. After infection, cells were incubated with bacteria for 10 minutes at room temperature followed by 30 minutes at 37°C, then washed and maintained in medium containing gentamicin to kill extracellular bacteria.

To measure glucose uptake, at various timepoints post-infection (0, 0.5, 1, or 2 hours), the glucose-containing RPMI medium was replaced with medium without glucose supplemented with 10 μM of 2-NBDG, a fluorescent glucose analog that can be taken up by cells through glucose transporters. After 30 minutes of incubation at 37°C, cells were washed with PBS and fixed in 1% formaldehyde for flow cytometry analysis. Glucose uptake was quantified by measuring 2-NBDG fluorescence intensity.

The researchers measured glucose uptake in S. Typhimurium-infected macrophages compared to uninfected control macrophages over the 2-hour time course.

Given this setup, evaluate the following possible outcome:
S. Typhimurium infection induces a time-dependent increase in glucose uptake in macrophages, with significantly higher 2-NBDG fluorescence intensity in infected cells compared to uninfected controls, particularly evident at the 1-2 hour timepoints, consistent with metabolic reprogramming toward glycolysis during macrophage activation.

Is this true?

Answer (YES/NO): NO